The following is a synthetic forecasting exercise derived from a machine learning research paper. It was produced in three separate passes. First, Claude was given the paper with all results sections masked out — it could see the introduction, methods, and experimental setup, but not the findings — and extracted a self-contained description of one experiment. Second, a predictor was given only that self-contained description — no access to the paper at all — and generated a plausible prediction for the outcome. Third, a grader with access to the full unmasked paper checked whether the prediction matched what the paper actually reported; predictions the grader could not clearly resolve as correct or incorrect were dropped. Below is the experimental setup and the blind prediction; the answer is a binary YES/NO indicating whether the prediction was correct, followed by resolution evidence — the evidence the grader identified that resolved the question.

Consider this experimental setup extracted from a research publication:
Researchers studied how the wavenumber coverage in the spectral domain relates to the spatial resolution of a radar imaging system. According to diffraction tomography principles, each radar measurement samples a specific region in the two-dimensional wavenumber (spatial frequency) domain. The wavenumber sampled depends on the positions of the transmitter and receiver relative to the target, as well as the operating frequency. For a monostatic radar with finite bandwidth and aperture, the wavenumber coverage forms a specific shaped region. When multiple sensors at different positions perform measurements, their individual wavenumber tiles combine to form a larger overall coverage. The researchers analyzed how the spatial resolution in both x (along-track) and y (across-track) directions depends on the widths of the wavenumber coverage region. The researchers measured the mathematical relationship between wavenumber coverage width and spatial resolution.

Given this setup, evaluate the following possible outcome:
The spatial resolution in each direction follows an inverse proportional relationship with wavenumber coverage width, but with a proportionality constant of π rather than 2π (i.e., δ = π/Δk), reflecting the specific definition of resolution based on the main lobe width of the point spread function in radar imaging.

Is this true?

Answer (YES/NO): NO